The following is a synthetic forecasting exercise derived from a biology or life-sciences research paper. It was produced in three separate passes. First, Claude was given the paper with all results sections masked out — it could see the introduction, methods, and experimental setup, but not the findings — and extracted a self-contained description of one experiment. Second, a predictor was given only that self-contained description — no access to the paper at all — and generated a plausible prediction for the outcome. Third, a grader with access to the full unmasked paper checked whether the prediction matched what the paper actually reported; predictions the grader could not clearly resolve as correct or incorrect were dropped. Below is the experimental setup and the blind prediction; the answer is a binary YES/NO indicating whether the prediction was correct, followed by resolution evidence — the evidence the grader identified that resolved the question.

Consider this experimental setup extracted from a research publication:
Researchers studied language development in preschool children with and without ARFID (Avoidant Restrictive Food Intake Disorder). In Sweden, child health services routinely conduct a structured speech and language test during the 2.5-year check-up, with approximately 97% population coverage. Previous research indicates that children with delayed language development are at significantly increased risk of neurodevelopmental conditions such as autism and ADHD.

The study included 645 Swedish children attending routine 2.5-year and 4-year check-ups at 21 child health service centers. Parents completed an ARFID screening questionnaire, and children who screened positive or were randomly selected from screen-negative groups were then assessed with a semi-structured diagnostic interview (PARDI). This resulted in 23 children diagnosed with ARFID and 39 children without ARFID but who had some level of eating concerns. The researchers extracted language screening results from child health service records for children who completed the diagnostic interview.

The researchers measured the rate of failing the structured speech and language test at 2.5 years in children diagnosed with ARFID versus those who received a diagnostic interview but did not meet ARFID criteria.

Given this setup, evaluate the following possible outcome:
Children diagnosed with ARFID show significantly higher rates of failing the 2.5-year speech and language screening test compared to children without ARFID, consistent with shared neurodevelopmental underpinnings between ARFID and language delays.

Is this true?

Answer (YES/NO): YES